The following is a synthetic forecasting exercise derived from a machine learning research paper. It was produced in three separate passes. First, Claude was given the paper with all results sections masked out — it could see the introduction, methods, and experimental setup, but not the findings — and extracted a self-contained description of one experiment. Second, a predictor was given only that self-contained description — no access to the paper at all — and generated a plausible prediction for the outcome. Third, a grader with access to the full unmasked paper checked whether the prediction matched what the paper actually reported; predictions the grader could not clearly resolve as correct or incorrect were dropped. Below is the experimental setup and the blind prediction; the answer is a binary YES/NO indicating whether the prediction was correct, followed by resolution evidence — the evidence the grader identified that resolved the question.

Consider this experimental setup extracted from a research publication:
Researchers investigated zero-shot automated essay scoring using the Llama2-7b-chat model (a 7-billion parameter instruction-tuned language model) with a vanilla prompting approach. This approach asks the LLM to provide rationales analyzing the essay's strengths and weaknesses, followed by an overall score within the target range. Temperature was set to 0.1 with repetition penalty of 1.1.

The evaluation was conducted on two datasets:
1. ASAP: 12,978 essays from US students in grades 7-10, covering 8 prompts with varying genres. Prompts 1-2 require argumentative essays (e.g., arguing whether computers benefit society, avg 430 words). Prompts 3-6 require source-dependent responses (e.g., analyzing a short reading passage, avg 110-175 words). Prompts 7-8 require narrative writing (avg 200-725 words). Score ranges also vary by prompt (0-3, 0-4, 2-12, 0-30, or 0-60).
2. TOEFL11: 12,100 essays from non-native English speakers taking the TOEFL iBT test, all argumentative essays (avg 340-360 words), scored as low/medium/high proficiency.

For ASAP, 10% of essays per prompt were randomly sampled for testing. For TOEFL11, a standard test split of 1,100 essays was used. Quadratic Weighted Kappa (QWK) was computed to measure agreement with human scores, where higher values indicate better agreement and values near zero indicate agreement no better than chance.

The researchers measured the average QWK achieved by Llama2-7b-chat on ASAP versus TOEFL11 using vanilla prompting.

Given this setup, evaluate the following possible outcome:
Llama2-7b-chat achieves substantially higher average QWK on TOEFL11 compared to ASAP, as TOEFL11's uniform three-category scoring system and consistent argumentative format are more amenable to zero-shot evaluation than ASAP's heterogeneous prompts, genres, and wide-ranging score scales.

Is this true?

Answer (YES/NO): NO